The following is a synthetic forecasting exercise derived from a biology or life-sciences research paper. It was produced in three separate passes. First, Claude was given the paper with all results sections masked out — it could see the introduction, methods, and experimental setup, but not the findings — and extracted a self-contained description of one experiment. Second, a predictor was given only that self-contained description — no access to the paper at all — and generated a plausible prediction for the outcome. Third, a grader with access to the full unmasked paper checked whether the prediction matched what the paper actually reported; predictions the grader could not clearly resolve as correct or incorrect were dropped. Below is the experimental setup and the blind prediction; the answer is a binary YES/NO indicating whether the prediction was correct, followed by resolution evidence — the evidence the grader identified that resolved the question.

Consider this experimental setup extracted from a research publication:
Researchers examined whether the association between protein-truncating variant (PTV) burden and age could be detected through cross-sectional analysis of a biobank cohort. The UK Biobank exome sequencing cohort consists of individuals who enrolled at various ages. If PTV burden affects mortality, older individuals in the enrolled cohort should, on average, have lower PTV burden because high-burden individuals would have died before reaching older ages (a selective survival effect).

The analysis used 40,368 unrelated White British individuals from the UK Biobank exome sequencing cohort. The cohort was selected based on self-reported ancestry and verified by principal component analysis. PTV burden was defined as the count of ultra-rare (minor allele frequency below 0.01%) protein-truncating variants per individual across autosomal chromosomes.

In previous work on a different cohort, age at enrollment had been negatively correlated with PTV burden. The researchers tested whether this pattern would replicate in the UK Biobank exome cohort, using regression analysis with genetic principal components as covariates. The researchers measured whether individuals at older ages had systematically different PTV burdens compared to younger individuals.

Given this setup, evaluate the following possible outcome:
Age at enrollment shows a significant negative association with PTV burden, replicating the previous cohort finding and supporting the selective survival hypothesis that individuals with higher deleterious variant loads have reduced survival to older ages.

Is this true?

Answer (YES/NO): NO